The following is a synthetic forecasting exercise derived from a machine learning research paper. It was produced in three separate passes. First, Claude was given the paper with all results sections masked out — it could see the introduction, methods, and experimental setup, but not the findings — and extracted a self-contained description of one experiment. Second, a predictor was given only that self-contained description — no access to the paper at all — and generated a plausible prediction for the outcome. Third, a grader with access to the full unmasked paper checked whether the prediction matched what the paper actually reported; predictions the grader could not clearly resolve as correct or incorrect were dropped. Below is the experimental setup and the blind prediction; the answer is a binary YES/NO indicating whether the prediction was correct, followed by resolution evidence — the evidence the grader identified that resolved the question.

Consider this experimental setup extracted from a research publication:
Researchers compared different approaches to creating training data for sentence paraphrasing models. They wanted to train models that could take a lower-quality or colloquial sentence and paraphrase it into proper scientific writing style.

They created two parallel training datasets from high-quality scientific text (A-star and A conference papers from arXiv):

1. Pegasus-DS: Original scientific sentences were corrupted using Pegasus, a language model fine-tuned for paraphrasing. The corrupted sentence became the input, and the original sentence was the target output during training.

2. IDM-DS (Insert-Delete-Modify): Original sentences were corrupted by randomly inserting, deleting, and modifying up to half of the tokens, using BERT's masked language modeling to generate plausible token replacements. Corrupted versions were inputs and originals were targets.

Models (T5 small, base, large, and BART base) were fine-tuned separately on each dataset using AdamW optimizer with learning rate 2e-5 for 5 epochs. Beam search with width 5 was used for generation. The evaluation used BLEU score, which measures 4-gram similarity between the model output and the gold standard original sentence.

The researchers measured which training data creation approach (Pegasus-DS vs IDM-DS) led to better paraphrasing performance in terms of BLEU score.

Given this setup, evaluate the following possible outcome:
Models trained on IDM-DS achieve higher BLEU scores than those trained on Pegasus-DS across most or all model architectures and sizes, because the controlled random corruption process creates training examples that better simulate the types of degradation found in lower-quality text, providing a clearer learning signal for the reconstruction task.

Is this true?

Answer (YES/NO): YES